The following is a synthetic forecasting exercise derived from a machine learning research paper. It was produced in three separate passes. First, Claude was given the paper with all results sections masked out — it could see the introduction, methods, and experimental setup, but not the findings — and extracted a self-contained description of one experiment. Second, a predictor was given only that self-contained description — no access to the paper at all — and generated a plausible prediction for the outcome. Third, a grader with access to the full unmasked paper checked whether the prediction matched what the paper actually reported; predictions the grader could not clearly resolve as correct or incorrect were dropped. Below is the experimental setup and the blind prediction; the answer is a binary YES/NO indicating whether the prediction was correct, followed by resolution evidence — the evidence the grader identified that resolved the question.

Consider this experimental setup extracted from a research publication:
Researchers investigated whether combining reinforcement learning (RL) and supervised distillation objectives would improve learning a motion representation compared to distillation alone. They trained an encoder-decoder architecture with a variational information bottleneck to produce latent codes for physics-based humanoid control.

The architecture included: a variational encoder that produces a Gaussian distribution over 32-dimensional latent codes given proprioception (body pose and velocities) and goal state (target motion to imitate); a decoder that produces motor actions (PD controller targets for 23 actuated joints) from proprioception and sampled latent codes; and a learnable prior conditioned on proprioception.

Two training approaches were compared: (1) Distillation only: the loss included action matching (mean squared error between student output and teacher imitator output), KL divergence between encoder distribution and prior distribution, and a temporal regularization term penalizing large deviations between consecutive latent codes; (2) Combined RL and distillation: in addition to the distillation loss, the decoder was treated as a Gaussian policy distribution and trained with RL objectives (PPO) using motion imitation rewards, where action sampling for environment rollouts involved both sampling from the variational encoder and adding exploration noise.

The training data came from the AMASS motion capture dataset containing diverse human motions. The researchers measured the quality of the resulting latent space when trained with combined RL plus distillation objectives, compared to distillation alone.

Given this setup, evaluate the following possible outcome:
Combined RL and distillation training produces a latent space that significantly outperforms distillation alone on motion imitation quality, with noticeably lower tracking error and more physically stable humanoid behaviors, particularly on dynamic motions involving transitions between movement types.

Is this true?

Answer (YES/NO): NO